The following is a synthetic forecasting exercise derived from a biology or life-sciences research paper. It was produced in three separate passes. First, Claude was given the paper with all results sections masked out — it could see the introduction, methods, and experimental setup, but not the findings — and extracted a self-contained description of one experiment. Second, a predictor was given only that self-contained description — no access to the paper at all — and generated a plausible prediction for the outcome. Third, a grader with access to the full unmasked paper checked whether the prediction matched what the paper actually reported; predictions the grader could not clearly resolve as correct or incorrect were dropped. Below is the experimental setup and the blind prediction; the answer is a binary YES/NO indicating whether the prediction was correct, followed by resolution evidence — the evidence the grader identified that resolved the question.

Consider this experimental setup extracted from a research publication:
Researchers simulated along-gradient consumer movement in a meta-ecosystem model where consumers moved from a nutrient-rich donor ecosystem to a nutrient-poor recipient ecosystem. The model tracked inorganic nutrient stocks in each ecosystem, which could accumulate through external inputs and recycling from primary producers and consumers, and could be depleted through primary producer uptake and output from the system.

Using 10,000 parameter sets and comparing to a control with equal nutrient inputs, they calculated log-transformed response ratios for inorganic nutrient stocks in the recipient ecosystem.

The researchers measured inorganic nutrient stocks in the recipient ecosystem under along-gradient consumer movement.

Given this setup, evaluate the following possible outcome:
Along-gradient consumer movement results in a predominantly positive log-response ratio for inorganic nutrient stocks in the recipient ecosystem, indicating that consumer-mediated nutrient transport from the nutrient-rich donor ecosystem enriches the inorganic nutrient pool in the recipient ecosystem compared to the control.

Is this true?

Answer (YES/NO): NO